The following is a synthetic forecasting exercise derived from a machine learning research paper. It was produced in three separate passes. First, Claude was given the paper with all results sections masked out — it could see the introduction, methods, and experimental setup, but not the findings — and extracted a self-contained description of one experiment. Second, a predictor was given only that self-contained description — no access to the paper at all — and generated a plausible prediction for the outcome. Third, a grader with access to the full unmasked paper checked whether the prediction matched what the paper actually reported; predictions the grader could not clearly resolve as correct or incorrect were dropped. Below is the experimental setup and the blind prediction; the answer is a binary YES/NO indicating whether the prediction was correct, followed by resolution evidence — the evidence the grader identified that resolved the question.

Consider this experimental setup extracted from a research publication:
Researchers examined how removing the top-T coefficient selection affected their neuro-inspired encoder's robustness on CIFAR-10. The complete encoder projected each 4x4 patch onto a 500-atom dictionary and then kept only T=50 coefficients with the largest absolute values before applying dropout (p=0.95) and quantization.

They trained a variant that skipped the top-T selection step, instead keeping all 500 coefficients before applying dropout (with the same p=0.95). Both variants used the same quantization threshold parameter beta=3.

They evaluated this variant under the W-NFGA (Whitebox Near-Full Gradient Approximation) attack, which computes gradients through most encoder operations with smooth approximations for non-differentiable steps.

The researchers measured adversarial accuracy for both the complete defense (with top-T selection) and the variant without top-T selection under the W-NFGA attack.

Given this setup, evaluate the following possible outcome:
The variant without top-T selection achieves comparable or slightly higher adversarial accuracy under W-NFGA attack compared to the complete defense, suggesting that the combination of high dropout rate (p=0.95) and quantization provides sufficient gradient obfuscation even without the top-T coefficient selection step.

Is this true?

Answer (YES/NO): NO